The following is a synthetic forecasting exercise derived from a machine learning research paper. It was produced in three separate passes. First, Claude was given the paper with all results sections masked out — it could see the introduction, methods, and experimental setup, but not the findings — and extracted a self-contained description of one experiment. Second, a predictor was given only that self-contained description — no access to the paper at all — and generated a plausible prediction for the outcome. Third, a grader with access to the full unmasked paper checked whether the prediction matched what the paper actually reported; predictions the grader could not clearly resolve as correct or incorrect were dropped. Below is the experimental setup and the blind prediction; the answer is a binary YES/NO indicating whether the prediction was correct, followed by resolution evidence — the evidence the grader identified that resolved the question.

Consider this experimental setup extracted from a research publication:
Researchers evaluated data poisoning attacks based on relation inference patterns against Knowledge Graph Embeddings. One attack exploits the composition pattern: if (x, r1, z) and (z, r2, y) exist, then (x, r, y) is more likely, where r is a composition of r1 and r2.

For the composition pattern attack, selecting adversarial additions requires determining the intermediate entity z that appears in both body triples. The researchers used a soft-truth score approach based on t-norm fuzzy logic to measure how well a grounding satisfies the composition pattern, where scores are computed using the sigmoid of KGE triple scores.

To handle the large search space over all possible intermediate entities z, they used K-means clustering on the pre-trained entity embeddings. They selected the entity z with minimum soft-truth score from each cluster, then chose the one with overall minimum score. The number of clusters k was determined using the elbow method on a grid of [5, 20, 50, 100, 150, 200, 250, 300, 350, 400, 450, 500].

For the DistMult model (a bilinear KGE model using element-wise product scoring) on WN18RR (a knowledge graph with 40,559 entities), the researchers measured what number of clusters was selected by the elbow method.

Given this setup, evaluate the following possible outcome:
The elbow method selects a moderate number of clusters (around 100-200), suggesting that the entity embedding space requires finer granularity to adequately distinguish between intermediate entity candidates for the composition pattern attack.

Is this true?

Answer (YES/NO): NO